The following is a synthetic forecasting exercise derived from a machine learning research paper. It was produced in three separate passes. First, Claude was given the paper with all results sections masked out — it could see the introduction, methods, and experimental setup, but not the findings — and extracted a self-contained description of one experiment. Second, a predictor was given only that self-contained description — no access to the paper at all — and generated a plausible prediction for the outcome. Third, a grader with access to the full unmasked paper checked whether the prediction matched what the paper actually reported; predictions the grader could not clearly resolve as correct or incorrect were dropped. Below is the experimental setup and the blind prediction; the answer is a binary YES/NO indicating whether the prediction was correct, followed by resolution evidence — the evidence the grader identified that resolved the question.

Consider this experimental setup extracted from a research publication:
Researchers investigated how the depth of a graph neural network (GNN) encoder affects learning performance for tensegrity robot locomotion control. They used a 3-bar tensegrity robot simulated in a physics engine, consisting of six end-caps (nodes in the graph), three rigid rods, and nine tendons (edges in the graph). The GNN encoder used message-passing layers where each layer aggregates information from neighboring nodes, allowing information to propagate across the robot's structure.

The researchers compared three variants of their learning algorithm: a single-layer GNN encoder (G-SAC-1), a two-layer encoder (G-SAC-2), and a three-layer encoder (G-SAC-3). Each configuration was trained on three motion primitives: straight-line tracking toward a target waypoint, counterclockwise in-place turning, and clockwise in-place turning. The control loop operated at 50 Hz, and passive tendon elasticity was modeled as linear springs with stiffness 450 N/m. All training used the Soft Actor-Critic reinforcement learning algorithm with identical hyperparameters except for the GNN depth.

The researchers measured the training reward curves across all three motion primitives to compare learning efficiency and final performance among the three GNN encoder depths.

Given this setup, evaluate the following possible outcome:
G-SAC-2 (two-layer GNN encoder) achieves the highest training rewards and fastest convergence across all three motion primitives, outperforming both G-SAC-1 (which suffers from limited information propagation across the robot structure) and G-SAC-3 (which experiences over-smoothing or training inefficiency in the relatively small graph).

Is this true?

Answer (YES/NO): NO